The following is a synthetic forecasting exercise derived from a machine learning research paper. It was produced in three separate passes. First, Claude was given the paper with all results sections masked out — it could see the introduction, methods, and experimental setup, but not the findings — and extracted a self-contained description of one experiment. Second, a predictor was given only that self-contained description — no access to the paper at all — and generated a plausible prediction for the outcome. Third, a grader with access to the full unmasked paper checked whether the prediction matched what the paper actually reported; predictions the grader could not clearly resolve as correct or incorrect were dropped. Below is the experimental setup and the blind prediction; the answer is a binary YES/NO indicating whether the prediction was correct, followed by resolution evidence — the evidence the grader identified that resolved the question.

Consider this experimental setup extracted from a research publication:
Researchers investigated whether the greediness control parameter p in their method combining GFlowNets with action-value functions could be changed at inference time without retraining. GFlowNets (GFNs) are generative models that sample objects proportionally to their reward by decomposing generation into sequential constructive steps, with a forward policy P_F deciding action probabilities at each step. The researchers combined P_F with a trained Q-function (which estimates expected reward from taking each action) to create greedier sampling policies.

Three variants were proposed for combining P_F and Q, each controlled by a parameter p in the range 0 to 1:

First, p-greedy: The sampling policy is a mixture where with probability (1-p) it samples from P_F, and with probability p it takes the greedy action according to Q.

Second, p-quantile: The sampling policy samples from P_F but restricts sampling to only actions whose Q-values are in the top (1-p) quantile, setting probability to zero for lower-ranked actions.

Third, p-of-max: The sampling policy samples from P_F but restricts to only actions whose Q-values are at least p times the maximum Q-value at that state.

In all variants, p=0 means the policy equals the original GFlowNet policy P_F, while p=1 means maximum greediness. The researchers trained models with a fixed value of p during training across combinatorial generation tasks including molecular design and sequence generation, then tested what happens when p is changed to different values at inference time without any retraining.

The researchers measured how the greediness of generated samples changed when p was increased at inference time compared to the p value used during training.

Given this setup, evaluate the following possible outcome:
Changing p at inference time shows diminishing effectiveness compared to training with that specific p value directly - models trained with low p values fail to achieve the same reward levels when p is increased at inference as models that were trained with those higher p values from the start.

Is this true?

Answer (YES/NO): NO